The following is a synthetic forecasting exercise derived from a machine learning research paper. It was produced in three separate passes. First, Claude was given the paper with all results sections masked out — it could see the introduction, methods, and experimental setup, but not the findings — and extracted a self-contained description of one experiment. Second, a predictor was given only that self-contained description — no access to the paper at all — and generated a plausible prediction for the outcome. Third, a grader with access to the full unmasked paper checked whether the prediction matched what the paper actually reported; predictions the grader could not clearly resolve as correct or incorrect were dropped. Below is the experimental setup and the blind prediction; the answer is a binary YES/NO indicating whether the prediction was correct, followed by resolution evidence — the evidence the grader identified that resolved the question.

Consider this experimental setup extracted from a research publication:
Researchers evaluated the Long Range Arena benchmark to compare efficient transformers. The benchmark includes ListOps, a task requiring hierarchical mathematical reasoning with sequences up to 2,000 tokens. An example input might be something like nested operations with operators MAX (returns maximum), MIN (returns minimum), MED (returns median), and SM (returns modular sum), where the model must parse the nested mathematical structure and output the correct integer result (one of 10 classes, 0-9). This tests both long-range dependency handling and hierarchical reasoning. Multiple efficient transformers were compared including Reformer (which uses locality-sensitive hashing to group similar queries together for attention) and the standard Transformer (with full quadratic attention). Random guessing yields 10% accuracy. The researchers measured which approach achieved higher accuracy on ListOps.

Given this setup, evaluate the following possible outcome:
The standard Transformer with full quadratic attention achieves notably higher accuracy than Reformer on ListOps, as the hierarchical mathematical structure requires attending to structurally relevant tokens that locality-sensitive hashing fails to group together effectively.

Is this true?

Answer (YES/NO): NO